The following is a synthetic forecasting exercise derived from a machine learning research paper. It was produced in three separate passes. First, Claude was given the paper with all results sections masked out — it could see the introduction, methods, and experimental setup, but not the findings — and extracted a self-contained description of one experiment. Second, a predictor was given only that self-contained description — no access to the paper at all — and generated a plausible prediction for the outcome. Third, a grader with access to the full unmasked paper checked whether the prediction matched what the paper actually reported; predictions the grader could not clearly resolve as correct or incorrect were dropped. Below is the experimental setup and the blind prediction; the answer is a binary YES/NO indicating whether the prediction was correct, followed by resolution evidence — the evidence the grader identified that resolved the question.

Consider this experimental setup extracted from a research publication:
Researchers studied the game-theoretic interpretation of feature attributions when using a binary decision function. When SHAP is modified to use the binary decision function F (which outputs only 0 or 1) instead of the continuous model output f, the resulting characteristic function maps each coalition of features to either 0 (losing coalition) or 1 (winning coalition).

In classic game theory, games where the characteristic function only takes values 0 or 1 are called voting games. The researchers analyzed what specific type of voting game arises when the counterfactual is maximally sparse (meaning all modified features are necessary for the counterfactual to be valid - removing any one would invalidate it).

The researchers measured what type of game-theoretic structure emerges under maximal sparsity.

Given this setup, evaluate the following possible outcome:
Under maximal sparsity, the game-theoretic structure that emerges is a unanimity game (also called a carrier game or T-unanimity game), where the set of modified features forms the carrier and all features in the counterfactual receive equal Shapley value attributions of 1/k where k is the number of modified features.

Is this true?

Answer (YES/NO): YES